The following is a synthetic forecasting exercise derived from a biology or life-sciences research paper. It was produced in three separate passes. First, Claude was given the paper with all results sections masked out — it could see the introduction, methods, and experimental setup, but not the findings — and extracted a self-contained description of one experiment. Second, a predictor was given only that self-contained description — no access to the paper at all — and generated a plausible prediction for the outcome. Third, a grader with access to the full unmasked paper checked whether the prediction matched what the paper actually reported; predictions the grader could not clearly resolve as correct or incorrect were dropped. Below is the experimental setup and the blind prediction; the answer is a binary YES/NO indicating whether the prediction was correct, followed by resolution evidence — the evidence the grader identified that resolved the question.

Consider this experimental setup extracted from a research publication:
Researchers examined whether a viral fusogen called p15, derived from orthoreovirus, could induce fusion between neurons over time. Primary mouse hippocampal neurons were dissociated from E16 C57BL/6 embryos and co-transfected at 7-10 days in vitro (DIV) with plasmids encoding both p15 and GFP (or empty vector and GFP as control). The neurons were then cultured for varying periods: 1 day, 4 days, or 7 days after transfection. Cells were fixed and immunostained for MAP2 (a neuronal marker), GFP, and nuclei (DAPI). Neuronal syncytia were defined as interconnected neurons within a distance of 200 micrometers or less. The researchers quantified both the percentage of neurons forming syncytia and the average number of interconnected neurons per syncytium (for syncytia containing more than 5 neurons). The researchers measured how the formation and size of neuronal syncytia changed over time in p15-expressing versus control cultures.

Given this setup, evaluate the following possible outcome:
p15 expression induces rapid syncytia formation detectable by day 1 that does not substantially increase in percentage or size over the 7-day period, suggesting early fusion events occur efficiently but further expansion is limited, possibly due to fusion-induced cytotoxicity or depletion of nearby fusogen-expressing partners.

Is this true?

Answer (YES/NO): NO